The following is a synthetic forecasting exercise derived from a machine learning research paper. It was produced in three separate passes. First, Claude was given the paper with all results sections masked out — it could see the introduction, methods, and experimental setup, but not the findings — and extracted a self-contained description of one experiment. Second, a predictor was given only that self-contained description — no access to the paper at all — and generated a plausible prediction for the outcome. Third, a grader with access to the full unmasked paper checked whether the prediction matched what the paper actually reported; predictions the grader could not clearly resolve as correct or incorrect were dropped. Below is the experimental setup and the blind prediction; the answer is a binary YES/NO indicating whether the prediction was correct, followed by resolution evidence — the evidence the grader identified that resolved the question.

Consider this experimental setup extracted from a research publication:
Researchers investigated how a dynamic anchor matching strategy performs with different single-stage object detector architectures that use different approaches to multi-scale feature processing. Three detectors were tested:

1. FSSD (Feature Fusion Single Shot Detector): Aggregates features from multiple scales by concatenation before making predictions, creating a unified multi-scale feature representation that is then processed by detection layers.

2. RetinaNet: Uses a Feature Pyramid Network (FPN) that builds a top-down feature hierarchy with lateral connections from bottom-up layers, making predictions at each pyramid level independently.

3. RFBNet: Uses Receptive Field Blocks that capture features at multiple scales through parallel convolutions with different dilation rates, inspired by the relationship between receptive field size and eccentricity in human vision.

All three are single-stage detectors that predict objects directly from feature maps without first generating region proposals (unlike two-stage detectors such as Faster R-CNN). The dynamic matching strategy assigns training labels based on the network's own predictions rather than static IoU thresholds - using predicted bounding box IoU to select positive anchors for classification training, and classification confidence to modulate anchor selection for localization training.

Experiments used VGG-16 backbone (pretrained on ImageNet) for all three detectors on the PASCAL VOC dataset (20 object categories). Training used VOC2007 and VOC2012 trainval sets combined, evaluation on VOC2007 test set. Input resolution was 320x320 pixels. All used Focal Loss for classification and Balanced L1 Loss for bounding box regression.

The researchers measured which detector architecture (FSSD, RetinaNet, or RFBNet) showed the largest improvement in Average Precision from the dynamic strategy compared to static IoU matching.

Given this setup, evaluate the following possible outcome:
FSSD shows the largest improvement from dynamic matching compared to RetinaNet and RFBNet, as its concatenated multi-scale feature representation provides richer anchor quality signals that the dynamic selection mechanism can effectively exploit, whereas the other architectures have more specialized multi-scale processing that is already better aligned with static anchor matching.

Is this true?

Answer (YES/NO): NO